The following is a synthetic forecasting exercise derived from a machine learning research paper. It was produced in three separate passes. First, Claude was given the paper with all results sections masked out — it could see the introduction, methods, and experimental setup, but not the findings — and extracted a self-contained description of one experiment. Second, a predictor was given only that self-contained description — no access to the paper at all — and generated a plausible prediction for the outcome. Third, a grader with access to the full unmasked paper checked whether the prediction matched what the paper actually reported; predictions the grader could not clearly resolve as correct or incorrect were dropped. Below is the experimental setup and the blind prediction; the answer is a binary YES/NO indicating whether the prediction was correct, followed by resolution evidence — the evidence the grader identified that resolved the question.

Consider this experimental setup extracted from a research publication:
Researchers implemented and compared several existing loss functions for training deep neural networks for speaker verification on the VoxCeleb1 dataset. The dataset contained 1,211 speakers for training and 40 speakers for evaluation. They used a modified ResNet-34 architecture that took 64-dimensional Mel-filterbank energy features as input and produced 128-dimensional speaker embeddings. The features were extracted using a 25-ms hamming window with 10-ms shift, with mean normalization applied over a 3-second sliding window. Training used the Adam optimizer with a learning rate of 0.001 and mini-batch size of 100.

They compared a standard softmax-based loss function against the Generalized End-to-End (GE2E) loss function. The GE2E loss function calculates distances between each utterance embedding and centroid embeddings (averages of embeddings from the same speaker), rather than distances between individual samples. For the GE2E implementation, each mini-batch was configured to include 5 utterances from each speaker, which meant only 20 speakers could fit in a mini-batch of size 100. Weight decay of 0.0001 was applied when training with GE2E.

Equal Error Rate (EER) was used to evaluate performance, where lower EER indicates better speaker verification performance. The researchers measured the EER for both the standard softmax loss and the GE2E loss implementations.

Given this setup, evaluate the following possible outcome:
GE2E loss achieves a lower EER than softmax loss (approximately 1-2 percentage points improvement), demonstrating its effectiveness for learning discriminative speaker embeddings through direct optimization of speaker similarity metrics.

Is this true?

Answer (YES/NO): NO